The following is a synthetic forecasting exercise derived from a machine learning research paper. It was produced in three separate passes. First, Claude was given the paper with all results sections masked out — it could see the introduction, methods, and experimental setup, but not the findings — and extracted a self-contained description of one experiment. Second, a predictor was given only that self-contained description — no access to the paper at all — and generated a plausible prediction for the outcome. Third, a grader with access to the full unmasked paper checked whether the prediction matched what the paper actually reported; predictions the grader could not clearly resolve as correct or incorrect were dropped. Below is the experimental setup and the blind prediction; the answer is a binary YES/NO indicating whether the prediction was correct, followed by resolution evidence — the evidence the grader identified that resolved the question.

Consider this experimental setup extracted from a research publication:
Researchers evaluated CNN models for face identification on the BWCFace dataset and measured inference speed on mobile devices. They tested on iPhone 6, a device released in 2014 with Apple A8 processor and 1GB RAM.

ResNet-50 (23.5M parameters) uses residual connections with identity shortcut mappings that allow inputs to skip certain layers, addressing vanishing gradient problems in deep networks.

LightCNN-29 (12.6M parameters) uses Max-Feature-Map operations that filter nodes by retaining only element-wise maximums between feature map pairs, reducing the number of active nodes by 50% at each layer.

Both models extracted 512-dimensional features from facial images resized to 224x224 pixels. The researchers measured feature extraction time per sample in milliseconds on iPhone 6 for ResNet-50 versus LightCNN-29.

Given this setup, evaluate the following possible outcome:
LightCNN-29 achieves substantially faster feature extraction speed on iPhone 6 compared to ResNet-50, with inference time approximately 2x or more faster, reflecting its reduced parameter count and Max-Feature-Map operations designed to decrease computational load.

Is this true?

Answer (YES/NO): NO